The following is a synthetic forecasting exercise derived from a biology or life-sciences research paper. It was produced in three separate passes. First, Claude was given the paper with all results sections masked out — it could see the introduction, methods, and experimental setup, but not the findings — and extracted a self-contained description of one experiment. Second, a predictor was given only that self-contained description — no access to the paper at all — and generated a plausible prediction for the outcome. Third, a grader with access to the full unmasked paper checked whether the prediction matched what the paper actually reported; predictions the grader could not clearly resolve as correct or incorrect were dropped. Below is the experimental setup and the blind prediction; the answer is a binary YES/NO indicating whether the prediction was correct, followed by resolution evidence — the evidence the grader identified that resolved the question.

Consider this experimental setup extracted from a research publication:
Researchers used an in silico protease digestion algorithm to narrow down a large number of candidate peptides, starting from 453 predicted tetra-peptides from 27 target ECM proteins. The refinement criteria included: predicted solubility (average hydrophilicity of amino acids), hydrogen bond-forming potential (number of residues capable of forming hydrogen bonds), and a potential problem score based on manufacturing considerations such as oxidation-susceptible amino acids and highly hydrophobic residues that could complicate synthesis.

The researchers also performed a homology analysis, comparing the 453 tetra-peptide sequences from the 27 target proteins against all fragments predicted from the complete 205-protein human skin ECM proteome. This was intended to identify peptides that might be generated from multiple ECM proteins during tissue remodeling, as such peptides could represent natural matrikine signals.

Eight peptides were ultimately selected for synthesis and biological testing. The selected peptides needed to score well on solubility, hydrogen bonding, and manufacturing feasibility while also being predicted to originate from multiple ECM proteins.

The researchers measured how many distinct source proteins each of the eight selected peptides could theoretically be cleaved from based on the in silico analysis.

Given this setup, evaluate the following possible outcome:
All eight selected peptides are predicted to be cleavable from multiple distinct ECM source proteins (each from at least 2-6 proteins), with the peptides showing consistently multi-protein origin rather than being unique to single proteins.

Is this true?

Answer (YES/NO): NO